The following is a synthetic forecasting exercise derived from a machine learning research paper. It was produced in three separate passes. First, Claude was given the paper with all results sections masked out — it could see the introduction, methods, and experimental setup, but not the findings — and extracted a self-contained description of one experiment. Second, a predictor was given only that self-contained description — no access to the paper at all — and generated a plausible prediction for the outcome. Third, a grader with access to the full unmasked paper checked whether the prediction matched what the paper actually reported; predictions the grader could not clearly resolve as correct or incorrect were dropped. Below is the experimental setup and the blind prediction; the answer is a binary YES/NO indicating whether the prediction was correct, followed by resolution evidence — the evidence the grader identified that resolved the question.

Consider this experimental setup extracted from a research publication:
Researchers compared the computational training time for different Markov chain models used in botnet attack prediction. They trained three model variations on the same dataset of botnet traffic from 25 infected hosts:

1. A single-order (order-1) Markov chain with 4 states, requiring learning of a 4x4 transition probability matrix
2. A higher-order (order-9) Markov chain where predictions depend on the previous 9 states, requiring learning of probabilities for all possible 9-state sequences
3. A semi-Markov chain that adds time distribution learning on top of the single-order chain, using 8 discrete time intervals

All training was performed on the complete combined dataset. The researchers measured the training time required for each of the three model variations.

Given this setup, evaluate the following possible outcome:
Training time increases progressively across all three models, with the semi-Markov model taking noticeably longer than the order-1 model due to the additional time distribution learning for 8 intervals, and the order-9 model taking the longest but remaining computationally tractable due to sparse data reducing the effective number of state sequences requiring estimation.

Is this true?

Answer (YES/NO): NO